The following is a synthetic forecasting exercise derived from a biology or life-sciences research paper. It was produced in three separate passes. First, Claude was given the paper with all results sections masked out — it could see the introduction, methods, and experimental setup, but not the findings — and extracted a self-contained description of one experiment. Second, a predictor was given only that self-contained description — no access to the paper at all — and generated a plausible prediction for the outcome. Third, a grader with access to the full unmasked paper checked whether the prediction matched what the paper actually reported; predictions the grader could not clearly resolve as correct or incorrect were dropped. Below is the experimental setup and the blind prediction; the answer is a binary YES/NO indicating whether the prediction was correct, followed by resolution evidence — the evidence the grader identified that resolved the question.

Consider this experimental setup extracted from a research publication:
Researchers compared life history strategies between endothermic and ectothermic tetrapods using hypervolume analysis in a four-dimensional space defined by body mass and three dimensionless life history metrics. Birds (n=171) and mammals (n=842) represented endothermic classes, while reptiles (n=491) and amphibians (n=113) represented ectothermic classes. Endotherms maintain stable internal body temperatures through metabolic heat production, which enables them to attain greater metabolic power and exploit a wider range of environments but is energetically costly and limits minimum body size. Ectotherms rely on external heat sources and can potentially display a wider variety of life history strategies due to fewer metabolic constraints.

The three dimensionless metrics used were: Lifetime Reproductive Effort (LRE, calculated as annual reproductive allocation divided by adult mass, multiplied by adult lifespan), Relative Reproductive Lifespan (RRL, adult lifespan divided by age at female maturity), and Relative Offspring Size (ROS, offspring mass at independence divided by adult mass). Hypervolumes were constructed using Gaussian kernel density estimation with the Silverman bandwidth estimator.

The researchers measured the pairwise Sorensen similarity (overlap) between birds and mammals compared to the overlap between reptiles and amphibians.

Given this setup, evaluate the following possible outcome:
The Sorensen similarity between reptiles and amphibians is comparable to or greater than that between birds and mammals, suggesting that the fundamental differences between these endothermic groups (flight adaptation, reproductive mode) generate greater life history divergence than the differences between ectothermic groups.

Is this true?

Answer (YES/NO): NO